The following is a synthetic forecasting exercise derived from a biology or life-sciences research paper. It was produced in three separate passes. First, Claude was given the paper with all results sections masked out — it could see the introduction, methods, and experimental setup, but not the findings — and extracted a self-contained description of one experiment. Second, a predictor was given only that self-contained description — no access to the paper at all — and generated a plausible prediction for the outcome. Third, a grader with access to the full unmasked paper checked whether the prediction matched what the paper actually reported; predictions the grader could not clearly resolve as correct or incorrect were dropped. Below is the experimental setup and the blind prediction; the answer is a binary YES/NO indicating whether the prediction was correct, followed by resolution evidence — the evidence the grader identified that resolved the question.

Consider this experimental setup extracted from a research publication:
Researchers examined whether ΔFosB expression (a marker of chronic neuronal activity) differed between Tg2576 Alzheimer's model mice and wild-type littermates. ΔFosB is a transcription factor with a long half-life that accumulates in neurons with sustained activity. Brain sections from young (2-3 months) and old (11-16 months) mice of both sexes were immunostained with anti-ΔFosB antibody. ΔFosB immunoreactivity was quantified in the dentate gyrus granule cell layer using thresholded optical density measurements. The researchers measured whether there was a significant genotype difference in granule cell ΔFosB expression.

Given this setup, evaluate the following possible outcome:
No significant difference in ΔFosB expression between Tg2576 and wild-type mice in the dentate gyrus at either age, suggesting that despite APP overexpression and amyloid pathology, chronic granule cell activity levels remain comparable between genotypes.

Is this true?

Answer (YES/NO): YES